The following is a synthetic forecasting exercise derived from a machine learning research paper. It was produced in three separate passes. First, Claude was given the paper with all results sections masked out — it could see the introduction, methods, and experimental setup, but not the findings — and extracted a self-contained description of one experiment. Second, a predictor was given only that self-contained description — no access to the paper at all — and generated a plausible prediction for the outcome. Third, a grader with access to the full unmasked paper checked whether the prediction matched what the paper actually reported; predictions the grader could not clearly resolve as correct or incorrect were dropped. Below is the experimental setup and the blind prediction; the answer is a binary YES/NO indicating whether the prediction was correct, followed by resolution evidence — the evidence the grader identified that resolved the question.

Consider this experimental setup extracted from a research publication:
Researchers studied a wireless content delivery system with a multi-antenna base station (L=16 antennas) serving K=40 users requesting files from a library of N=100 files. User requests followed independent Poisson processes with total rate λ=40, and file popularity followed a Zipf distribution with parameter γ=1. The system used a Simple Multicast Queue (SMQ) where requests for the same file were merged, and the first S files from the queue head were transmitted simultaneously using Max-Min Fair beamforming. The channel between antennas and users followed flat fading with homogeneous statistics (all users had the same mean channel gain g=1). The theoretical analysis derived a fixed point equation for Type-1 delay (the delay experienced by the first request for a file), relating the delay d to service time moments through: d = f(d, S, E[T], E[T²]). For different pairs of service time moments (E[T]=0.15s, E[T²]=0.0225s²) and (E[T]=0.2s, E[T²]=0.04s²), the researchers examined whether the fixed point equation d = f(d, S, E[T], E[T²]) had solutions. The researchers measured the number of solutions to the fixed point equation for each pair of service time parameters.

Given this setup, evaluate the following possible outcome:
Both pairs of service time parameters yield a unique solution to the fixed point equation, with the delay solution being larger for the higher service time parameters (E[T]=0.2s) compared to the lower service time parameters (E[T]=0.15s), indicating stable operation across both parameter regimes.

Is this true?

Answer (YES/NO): YES